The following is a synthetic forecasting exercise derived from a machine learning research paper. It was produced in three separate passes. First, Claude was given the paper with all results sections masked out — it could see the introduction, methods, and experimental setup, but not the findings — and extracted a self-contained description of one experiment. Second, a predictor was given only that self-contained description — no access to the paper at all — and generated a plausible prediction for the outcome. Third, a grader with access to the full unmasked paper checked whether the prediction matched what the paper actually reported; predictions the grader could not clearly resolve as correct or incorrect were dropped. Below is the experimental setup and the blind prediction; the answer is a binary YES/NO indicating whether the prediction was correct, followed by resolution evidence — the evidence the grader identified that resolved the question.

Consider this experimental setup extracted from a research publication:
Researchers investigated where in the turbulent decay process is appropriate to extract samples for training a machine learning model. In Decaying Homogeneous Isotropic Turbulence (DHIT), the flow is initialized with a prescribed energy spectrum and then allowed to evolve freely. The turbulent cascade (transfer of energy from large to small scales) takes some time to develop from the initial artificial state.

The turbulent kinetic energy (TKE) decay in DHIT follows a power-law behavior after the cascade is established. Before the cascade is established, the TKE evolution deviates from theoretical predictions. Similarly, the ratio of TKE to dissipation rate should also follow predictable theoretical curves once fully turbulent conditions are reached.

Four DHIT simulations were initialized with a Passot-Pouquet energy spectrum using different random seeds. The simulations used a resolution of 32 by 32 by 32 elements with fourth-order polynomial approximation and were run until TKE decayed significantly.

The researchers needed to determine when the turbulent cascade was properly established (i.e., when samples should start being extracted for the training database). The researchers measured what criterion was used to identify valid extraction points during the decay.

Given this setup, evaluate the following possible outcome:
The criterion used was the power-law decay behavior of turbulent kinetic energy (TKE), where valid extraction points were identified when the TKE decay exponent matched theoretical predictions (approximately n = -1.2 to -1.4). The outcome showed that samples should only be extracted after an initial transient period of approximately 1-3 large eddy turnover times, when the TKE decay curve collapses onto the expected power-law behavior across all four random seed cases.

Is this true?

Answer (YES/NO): NO